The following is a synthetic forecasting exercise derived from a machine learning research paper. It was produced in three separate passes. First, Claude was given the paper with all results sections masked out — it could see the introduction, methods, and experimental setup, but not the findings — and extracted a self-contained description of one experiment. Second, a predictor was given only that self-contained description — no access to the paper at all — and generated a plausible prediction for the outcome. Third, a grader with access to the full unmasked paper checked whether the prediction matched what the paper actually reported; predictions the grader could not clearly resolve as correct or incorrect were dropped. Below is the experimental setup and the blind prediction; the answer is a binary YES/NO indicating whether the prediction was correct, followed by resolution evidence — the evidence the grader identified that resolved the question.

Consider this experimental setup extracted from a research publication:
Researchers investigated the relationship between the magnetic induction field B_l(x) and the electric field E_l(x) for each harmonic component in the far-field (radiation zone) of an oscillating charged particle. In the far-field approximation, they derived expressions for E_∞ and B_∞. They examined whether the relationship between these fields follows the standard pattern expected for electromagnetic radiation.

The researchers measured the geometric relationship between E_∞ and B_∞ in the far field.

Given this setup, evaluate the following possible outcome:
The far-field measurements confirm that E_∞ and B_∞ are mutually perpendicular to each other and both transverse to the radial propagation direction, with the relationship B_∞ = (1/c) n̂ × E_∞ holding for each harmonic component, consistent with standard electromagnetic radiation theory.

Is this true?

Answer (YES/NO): YES